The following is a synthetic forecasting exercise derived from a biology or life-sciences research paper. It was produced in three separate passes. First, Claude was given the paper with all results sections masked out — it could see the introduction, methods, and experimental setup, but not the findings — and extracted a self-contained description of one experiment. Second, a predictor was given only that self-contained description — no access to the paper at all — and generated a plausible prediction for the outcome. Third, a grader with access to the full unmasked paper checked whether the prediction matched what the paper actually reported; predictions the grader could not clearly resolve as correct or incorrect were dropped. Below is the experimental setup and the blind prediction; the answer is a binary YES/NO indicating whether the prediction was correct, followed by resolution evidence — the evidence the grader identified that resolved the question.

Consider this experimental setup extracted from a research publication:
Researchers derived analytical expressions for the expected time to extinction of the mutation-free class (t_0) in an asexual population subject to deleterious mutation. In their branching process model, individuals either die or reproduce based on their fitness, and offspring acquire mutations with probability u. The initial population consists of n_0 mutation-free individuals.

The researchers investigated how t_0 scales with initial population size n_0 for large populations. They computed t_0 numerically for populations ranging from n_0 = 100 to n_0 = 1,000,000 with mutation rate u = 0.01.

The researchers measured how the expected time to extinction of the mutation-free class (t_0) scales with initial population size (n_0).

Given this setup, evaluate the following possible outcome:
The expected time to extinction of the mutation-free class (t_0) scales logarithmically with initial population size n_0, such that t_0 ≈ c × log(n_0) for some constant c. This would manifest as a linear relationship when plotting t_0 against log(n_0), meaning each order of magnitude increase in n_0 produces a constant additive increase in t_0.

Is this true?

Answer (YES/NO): YES